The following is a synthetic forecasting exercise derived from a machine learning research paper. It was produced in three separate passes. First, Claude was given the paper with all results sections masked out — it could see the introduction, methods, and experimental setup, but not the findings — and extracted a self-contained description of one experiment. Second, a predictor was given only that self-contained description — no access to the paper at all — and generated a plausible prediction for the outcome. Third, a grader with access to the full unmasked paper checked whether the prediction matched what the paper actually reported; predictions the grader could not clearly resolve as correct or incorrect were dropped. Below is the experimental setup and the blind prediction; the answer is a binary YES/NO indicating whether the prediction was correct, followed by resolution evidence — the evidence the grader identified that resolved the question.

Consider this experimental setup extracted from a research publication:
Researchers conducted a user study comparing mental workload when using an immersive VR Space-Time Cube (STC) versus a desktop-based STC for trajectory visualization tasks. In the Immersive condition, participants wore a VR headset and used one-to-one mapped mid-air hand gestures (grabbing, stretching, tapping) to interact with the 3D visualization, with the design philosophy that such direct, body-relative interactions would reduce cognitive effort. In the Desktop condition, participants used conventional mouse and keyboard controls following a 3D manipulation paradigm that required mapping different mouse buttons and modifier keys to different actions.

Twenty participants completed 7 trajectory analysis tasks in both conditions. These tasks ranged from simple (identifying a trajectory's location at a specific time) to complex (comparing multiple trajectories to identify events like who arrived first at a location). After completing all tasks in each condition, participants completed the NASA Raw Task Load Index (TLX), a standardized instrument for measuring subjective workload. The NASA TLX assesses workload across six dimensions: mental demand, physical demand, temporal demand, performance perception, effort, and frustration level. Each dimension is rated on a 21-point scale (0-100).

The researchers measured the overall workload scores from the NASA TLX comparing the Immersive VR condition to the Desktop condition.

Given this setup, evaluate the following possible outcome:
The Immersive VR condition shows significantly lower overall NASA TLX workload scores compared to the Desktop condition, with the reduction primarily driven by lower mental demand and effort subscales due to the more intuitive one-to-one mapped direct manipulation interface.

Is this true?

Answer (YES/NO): NO